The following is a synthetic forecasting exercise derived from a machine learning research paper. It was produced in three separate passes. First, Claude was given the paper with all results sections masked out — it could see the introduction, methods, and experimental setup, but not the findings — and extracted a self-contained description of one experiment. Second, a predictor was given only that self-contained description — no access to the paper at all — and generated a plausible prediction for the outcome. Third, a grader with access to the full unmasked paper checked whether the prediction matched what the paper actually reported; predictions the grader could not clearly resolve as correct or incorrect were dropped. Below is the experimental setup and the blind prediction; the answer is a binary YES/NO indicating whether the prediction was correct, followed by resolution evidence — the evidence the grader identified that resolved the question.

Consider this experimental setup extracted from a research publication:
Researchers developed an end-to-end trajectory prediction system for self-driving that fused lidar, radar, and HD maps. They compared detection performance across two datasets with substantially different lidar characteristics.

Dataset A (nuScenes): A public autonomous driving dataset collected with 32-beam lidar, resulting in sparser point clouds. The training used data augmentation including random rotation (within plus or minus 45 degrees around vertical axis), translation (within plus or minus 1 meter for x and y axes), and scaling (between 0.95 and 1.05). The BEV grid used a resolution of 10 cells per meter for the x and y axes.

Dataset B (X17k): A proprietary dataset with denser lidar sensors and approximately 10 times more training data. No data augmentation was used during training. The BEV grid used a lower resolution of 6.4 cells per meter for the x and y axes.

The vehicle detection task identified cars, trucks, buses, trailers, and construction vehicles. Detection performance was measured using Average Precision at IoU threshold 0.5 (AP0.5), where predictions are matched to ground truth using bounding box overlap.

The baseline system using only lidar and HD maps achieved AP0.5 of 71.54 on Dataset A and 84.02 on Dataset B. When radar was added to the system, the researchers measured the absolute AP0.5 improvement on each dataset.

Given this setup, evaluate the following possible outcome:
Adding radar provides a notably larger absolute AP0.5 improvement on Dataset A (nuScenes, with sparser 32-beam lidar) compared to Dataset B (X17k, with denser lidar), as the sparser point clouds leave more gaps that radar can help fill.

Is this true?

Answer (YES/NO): YES